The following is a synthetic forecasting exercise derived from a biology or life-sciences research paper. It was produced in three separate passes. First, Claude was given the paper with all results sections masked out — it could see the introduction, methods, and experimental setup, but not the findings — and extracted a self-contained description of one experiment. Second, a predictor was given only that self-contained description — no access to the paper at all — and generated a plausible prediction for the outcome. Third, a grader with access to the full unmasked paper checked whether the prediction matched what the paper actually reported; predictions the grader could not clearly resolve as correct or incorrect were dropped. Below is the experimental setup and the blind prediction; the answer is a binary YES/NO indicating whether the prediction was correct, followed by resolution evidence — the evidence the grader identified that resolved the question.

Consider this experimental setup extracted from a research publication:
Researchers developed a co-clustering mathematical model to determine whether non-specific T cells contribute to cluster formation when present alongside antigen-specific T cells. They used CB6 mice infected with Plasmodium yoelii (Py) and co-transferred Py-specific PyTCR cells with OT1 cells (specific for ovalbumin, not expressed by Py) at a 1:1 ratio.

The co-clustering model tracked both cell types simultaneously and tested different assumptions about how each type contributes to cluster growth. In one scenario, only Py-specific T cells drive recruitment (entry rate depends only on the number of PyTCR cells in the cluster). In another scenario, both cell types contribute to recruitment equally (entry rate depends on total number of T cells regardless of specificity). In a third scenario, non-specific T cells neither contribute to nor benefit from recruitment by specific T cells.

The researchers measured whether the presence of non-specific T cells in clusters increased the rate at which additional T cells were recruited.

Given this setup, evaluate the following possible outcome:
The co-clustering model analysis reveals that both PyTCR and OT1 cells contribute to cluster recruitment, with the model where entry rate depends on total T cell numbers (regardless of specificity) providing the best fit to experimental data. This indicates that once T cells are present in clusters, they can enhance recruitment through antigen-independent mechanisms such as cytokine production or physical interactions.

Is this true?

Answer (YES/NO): NO